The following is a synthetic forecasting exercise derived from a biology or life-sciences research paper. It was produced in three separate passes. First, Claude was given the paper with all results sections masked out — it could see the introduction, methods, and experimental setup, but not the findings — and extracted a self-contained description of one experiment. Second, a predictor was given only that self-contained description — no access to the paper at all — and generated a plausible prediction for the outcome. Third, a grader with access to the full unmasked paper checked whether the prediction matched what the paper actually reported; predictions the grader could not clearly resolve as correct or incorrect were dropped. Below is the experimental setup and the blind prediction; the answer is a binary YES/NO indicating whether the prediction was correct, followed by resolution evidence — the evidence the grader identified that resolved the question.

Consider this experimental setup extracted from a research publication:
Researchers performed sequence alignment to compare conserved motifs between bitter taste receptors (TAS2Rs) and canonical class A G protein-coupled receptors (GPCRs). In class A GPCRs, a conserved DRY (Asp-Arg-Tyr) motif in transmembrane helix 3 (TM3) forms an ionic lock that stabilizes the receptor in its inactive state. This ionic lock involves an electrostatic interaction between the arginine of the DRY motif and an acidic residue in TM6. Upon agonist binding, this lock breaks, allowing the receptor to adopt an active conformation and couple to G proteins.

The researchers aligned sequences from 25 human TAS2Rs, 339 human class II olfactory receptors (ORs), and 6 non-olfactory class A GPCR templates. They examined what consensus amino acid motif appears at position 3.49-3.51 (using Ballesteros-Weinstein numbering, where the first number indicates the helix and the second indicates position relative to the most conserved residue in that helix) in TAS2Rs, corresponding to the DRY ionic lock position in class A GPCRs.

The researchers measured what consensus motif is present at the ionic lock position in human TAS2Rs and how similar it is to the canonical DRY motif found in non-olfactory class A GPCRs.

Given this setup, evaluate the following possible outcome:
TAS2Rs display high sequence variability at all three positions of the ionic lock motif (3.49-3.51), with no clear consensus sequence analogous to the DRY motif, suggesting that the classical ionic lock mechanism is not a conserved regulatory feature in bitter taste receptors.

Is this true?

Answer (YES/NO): NO